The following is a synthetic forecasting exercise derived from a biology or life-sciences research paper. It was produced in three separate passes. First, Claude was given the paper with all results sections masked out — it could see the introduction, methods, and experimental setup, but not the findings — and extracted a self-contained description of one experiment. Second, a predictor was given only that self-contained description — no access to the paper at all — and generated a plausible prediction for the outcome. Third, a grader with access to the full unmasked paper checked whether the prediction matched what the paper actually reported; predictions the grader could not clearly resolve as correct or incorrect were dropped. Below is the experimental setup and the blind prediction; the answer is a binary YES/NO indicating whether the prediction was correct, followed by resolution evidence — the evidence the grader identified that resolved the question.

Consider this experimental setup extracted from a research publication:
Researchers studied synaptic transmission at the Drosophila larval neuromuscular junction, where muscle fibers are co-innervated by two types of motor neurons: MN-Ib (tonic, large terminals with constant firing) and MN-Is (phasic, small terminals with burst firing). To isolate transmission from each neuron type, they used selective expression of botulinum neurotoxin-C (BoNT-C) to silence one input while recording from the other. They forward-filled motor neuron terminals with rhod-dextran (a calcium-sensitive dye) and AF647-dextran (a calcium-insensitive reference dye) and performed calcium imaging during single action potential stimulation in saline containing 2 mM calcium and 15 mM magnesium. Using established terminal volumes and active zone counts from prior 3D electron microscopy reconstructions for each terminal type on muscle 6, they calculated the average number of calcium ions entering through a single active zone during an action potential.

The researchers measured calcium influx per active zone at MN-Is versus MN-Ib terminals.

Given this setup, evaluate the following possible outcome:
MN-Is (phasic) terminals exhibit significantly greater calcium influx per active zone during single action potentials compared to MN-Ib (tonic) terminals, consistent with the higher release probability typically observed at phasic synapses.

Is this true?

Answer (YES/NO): YES